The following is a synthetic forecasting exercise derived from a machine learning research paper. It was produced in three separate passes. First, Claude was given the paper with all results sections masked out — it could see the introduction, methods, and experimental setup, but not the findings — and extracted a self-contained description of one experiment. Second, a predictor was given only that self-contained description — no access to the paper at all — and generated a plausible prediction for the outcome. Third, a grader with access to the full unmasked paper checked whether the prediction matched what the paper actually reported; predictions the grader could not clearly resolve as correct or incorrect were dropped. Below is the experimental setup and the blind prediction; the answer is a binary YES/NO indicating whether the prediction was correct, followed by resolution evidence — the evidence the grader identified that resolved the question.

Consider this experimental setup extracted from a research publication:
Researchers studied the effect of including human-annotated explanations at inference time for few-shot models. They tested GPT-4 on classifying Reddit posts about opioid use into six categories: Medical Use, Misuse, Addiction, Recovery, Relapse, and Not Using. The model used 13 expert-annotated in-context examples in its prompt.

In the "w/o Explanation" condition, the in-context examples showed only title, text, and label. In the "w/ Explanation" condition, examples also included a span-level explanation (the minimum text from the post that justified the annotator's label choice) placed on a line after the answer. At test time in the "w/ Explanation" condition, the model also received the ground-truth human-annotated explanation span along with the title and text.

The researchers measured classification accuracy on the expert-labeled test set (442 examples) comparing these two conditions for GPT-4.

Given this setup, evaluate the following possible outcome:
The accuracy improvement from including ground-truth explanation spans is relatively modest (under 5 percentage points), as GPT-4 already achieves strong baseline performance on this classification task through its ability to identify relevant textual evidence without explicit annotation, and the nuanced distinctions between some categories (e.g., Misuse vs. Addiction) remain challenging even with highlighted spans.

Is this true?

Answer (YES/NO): NO